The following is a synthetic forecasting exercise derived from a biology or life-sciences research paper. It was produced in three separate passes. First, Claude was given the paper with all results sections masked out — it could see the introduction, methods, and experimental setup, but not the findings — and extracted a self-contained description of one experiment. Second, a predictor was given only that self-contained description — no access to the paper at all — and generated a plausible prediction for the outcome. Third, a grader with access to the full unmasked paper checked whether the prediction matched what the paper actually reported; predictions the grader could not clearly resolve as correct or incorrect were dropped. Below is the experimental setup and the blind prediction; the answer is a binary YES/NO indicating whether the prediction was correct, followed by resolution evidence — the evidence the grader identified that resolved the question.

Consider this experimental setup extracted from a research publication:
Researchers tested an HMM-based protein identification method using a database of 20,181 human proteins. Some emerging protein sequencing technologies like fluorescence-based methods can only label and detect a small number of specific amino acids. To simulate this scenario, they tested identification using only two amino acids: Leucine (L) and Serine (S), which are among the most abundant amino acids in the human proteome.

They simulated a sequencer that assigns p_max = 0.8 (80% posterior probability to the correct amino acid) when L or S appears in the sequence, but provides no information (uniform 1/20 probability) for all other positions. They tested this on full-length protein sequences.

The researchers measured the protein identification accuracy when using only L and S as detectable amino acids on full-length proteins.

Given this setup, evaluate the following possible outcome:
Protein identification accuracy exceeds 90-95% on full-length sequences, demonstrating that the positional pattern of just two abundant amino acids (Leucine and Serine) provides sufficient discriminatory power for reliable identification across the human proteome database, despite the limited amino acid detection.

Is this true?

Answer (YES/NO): YES